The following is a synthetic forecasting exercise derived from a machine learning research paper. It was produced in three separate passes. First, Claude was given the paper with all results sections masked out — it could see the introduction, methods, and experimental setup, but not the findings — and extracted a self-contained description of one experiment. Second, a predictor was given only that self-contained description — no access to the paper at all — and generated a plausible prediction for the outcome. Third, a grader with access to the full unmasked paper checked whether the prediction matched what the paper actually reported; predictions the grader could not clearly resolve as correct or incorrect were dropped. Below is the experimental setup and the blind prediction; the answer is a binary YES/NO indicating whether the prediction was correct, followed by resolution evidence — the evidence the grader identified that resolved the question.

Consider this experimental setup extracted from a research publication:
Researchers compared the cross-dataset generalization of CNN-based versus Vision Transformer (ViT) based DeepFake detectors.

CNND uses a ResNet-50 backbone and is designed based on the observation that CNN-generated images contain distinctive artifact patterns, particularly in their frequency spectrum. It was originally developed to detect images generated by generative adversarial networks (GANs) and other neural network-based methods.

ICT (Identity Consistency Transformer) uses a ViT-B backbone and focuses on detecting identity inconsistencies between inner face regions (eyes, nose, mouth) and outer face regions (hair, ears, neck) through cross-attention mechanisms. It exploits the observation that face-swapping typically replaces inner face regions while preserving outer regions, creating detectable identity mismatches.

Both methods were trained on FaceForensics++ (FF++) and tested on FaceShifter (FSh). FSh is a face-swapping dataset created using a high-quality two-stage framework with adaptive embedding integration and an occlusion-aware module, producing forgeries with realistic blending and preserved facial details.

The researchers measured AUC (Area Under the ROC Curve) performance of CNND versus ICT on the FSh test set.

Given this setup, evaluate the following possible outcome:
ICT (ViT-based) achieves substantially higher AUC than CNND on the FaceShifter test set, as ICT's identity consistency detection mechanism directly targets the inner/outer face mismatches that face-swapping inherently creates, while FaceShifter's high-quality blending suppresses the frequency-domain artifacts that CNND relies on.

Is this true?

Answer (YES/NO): YES